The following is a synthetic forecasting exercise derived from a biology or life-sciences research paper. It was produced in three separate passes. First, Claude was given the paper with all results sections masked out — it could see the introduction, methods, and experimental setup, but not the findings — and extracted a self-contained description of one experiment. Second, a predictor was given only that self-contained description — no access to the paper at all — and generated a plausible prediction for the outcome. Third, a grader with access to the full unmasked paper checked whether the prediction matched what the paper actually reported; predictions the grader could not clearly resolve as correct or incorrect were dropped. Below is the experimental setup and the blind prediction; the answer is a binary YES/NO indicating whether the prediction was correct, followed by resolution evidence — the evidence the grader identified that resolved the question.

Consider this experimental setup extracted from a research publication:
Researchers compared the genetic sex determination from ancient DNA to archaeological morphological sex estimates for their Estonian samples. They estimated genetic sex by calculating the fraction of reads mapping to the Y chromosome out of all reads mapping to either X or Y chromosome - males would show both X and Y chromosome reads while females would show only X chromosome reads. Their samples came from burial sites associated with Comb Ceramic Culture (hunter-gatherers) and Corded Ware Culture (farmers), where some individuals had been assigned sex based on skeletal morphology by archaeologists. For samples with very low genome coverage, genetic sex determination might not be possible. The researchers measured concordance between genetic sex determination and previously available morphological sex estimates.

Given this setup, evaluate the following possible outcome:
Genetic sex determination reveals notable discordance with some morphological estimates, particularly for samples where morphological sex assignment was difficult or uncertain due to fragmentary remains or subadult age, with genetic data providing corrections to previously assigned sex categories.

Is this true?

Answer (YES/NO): NO